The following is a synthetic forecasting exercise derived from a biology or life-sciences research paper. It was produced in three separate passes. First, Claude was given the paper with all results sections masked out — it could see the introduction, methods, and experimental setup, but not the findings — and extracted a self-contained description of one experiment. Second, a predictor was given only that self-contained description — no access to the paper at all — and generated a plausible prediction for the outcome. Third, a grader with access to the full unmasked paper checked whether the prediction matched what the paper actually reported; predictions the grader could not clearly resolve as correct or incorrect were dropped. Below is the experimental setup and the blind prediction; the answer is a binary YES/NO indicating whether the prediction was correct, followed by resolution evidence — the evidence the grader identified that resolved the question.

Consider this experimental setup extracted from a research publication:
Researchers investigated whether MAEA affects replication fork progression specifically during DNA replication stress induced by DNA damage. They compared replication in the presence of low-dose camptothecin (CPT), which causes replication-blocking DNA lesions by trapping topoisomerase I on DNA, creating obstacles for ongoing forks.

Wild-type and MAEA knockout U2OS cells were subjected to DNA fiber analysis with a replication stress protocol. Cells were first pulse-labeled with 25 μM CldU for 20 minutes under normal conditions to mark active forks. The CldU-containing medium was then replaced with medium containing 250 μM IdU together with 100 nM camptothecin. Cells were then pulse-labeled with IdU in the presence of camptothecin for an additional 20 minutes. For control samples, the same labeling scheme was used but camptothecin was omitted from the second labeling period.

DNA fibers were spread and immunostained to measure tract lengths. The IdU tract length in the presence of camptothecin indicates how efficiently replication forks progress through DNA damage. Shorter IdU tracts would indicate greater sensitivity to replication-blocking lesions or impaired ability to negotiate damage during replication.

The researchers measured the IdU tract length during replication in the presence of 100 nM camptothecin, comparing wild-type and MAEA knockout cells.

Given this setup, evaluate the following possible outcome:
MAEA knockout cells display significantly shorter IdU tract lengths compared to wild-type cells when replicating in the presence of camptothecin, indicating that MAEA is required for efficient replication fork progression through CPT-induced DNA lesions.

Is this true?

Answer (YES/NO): YES